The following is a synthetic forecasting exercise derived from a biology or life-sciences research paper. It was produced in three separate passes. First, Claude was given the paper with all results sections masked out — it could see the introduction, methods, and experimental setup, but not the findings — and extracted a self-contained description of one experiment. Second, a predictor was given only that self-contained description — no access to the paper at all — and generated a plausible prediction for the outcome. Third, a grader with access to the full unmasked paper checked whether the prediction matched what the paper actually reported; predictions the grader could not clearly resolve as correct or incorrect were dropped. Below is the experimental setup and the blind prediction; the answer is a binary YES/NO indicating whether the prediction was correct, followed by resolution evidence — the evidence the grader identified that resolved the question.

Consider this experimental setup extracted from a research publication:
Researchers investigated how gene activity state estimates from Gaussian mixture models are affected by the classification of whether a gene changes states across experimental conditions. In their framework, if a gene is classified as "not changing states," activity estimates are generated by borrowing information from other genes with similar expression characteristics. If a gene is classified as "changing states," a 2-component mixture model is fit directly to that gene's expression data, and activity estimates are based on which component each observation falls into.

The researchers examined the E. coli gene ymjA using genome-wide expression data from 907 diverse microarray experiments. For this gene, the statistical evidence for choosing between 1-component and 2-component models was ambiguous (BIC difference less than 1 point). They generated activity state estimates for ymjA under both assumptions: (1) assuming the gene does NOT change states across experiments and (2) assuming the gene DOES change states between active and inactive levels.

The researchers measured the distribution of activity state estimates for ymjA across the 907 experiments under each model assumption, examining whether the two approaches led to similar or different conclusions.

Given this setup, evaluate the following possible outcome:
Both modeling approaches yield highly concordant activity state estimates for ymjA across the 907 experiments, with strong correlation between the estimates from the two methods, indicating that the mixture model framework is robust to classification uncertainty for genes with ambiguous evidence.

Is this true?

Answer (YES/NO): NO